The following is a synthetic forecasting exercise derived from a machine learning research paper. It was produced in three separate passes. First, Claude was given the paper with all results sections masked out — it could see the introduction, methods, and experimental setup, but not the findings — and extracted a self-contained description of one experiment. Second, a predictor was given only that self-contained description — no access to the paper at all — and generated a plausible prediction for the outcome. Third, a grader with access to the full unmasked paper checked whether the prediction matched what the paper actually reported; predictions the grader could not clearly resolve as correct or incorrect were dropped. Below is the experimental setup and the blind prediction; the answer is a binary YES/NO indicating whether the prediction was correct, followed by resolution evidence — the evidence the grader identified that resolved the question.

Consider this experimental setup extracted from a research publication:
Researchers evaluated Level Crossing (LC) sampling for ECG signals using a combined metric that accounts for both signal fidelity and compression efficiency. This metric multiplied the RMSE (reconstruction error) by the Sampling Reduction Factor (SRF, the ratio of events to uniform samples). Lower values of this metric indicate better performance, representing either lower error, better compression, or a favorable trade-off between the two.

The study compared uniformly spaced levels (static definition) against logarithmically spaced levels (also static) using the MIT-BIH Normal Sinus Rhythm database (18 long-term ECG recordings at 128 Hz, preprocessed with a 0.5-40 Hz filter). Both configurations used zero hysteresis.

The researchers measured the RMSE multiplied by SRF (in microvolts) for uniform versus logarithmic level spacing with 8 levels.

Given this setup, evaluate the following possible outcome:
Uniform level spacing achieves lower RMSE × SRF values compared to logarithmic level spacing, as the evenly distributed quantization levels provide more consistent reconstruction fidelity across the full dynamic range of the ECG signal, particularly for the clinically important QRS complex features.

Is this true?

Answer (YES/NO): YES